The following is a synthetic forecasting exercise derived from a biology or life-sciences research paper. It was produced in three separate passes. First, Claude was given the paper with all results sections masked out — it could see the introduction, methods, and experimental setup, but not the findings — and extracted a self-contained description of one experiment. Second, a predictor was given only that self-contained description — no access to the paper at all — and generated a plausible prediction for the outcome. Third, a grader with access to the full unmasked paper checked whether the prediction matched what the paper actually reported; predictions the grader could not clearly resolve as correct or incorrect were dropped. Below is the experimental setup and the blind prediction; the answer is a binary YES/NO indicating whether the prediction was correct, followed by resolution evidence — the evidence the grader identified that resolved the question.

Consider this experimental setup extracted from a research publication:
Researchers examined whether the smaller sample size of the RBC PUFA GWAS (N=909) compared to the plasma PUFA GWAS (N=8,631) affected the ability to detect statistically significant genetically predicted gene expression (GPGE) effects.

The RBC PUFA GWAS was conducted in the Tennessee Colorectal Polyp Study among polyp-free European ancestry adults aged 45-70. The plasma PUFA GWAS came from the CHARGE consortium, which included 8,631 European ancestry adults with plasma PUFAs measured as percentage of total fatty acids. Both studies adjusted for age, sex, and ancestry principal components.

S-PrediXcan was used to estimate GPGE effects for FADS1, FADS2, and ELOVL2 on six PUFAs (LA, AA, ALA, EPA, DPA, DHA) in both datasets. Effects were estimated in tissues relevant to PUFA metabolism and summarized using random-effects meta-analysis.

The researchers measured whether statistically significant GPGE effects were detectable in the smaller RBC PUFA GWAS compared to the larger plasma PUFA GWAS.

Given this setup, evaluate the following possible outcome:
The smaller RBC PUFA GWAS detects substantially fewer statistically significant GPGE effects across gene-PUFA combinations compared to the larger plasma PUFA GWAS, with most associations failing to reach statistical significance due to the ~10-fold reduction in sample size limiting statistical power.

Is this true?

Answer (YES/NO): YES